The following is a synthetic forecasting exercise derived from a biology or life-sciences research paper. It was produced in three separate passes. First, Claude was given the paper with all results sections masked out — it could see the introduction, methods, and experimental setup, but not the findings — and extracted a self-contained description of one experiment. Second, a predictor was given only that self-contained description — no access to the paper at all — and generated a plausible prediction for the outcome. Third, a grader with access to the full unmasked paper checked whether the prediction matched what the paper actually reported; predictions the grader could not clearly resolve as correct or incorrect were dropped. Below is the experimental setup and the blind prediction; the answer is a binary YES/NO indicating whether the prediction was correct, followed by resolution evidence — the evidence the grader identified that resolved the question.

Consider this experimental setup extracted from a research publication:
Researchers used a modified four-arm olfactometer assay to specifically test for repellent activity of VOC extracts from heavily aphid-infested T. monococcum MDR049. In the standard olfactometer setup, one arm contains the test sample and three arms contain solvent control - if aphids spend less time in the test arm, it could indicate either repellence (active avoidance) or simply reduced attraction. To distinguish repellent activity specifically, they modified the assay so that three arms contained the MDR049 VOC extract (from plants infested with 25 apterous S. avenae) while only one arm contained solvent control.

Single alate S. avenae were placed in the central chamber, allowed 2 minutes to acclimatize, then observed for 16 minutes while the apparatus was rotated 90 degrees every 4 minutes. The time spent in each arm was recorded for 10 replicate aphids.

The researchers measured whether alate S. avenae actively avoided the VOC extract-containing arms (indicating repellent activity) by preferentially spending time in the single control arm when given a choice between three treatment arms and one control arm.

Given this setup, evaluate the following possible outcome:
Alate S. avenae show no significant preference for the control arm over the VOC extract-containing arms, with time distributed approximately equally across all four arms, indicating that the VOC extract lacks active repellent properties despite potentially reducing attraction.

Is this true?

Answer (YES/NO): NO